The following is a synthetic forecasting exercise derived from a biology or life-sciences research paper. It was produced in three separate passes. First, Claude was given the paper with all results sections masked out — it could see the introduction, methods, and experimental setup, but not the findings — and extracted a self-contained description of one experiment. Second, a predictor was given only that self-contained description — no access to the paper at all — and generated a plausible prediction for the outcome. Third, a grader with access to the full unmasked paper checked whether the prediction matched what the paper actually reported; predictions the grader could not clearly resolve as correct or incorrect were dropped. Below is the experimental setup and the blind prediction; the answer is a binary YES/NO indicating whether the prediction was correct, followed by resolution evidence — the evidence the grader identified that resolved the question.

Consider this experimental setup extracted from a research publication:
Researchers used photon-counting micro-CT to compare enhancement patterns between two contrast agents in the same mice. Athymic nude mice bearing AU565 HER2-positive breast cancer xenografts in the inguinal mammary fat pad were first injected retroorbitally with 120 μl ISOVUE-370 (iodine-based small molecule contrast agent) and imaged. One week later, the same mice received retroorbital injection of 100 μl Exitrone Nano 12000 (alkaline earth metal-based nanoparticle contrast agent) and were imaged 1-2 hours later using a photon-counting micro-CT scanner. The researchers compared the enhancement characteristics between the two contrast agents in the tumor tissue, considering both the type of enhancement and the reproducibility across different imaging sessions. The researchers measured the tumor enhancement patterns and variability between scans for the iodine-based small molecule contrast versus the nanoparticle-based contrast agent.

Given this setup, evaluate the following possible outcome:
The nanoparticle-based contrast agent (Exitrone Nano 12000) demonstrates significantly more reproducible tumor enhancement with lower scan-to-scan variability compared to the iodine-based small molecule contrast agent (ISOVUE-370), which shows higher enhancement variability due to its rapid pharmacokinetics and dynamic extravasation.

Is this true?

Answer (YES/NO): YES